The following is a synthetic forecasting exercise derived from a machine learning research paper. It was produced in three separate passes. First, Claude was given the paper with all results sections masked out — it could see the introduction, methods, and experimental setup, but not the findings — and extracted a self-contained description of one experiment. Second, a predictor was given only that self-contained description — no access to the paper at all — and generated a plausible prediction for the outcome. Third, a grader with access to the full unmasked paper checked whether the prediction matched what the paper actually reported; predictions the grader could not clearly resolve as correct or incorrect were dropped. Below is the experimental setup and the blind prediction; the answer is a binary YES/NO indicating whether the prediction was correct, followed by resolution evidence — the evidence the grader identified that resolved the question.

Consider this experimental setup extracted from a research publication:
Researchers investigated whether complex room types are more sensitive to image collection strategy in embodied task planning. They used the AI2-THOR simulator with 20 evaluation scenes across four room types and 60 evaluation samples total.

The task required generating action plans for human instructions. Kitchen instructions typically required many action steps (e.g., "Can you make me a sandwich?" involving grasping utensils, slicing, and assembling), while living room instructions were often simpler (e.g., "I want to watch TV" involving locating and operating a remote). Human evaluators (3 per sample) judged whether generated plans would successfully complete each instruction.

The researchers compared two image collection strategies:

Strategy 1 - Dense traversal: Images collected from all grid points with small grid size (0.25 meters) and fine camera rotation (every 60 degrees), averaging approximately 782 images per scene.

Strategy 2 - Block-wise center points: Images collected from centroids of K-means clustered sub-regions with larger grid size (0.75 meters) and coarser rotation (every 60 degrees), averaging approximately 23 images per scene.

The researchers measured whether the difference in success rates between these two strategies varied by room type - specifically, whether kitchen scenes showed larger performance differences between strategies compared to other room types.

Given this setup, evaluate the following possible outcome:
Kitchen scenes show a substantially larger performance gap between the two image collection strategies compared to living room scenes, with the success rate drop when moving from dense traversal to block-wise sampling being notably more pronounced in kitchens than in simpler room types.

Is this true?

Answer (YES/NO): NO